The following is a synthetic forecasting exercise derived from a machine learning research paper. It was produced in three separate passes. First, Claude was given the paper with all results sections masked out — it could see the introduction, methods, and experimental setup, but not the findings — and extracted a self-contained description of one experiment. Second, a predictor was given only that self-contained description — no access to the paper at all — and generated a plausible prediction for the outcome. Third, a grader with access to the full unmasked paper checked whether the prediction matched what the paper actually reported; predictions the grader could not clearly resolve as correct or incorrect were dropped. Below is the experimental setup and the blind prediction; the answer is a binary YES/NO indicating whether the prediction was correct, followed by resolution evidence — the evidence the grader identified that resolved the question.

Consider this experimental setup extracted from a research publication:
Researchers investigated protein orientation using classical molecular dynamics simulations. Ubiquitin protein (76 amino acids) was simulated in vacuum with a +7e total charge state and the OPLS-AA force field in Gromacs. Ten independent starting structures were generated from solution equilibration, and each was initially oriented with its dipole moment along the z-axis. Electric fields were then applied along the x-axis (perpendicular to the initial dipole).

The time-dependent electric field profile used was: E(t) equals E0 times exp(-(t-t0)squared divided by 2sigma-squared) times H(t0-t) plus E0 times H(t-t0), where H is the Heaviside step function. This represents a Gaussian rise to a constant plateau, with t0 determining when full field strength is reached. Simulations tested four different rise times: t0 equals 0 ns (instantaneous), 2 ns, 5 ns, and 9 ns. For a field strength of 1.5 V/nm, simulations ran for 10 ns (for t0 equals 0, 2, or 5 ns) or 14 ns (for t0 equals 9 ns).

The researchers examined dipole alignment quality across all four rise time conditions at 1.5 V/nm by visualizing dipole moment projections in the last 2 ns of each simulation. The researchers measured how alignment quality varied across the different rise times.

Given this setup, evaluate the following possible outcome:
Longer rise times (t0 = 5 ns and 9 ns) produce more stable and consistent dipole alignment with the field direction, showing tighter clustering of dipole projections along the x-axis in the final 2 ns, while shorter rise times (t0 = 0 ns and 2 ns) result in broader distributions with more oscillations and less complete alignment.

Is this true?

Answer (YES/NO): NO